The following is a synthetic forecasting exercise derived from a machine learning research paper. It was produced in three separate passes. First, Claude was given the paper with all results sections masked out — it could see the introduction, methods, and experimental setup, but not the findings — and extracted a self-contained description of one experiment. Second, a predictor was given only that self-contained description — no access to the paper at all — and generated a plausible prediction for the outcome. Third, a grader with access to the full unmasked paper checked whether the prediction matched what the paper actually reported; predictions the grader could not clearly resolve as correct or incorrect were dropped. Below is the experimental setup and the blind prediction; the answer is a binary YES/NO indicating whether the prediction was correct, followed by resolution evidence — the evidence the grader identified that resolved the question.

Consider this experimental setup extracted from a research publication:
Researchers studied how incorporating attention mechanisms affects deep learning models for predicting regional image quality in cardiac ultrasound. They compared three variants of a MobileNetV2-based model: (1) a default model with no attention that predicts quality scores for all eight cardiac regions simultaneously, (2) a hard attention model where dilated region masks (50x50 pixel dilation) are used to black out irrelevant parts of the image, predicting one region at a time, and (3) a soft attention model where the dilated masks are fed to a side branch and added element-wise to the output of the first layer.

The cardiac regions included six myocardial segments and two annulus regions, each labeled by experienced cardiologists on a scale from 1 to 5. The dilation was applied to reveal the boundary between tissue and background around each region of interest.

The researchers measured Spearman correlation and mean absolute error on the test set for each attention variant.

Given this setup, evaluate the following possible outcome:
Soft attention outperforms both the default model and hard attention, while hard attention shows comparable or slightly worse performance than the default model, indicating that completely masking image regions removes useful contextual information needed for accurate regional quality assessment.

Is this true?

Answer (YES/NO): NO